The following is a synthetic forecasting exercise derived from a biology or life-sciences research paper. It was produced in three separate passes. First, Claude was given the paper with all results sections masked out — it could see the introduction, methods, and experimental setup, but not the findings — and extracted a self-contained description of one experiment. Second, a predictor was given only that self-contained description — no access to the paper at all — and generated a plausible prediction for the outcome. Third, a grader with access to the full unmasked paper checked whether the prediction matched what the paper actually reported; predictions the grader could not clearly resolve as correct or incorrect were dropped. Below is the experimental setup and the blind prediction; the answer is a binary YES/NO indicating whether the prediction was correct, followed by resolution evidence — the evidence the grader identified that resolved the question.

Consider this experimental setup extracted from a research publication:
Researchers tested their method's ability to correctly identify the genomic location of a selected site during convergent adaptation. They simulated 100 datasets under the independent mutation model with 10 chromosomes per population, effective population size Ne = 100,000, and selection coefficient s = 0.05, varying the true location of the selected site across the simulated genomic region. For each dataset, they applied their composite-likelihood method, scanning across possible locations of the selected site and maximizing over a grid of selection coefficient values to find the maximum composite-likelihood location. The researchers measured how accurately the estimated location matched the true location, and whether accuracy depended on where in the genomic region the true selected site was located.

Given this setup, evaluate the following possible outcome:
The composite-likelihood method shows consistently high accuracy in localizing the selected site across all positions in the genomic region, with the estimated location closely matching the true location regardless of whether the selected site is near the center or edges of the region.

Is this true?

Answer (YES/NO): NO